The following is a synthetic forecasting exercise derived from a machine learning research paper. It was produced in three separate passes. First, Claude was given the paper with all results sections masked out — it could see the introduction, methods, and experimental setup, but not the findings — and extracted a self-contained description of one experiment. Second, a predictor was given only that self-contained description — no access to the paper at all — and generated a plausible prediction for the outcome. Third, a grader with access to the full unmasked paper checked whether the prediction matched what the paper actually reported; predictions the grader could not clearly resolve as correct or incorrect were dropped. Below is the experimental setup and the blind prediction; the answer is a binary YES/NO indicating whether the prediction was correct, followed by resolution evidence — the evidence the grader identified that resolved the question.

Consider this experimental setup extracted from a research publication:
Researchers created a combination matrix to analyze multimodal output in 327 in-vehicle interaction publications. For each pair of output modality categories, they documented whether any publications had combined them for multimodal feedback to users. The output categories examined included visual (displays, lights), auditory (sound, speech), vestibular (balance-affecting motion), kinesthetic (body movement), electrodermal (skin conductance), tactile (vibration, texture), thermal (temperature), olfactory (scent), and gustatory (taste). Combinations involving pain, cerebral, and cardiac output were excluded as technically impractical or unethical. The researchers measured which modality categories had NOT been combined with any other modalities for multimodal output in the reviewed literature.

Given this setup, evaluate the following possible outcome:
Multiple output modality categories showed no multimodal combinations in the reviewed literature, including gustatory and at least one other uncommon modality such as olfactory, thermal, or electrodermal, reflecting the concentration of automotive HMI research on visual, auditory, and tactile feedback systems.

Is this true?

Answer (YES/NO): YES